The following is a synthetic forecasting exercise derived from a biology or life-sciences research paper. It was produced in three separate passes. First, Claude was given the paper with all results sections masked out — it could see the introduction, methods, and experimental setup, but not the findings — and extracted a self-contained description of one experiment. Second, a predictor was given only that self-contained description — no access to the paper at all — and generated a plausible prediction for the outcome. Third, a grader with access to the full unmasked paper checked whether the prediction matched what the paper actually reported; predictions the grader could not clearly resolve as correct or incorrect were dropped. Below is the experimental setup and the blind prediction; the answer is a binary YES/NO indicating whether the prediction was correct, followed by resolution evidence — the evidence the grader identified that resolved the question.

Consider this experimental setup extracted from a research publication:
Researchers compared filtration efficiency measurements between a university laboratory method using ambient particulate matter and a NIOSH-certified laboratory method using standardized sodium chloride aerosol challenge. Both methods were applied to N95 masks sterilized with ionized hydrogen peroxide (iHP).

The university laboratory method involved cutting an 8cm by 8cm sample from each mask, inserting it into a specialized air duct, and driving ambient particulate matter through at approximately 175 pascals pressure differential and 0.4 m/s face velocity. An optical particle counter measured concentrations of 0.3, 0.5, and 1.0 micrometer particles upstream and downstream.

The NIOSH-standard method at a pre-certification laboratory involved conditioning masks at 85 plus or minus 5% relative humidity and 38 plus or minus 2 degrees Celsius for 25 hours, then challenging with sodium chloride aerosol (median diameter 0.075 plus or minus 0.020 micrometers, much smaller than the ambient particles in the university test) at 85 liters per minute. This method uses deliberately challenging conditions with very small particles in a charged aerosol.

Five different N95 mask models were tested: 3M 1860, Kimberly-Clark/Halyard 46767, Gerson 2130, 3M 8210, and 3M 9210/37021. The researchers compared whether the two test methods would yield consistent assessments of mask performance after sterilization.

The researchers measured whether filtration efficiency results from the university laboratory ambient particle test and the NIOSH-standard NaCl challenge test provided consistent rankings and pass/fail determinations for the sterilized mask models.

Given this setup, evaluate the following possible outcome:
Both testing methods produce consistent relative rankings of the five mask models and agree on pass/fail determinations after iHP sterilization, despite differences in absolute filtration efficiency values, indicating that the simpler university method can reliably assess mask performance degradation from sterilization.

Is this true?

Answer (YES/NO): YES